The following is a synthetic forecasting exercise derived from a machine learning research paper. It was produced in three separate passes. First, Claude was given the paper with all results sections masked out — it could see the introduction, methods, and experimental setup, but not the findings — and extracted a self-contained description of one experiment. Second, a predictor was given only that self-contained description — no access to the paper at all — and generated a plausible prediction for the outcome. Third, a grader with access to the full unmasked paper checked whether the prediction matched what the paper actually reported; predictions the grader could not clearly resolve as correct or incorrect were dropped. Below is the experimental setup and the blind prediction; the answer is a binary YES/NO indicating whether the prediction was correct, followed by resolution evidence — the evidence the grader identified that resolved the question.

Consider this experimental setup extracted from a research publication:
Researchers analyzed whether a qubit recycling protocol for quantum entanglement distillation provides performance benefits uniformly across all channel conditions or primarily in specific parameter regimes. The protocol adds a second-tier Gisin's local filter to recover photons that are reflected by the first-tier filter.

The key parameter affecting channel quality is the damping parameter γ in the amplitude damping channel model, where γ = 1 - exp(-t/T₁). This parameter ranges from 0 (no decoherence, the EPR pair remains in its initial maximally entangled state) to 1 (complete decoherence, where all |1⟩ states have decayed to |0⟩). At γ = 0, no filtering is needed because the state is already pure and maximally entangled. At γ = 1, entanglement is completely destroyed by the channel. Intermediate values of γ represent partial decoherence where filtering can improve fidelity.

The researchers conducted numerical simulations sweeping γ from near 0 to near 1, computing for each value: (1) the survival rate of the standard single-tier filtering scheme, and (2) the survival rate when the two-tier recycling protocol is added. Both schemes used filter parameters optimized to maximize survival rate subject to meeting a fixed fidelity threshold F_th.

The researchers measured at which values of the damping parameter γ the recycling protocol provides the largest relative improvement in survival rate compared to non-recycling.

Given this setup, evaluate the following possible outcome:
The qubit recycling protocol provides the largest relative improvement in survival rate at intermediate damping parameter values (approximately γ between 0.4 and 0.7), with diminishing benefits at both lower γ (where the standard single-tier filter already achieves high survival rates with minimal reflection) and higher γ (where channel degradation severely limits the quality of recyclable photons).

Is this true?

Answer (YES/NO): NO